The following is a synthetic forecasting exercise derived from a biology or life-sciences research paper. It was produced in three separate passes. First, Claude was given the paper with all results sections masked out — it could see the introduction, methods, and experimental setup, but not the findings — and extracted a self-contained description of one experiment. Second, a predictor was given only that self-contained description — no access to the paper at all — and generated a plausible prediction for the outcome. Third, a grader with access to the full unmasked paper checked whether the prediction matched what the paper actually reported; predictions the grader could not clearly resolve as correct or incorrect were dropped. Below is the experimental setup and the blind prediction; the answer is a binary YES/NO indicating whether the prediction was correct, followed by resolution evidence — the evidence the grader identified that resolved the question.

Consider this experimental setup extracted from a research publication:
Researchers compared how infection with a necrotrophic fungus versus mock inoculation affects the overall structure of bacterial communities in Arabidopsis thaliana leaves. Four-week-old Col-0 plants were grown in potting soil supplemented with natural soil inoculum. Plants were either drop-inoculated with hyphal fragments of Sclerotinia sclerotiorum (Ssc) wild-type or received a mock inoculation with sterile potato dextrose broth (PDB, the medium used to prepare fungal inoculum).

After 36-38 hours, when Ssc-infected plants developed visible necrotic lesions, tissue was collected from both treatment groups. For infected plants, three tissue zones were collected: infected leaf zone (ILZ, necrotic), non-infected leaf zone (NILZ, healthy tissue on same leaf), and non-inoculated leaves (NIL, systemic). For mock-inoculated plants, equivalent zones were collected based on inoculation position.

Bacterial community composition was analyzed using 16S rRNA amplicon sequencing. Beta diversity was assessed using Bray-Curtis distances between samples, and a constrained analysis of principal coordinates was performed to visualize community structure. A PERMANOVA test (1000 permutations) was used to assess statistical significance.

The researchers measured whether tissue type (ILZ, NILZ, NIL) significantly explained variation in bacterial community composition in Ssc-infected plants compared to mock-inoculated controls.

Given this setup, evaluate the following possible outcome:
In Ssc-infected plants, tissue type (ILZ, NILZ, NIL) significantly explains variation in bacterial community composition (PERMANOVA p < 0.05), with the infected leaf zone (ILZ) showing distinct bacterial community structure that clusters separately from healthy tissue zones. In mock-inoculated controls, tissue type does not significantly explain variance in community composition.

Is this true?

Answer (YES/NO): YES